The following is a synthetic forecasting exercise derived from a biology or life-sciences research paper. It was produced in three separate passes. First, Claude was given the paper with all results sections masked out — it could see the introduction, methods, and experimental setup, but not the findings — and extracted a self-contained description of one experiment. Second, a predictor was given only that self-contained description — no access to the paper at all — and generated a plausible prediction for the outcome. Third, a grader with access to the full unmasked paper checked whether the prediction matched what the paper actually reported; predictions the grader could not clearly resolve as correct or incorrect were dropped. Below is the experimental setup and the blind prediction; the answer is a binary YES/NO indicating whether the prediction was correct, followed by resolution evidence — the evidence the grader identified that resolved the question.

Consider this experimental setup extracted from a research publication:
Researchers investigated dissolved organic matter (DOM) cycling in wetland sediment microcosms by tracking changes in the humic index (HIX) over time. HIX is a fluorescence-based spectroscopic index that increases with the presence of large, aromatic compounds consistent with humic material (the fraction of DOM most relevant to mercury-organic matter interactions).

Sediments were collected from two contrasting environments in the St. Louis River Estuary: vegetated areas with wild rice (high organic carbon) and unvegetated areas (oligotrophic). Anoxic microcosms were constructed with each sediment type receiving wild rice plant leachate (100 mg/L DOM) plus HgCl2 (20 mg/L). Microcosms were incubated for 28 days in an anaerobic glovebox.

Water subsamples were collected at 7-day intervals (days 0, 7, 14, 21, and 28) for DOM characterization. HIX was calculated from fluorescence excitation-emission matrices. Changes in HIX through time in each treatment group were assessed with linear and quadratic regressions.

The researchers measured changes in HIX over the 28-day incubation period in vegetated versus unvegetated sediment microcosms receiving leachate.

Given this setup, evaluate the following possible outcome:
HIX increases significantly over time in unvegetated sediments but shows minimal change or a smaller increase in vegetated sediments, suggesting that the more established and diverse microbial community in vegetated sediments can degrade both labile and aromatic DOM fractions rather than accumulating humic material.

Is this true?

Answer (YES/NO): NO